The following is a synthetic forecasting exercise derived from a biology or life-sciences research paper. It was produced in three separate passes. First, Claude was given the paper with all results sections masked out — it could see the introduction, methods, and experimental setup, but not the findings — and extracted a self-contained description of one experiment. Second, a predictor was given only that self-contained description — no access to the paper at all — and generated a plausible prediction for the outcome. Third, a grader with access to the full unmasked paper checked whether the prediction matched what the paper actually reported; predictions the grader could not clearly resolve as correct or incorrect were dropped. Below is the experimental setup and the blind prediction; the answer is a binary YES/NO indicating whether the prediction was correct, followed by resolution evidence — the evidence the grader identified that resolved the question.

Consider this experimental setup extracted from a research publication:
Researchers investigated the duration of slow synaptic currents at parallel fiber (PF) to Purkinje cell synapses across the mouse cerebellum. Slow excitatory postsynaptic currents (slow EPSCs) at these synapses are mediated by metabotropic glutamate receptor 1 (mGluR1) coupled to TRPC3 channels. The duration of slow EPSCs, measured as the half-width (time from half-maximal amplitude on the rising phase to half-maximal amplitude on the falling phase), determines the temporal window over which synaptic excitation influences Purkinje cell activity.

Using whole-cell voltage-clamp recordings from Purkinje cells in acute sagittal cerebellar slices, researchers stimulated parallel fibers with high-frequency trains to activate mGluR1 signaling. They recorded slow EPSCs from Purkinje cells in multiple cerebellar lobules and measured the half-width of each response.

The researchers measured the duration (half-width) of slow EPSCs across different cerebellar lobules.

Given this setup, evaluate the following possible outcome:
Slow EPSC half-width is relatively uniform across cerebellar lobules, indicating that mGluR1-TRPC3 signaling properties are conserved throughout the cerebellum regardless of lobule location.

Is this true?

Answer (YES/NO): NO